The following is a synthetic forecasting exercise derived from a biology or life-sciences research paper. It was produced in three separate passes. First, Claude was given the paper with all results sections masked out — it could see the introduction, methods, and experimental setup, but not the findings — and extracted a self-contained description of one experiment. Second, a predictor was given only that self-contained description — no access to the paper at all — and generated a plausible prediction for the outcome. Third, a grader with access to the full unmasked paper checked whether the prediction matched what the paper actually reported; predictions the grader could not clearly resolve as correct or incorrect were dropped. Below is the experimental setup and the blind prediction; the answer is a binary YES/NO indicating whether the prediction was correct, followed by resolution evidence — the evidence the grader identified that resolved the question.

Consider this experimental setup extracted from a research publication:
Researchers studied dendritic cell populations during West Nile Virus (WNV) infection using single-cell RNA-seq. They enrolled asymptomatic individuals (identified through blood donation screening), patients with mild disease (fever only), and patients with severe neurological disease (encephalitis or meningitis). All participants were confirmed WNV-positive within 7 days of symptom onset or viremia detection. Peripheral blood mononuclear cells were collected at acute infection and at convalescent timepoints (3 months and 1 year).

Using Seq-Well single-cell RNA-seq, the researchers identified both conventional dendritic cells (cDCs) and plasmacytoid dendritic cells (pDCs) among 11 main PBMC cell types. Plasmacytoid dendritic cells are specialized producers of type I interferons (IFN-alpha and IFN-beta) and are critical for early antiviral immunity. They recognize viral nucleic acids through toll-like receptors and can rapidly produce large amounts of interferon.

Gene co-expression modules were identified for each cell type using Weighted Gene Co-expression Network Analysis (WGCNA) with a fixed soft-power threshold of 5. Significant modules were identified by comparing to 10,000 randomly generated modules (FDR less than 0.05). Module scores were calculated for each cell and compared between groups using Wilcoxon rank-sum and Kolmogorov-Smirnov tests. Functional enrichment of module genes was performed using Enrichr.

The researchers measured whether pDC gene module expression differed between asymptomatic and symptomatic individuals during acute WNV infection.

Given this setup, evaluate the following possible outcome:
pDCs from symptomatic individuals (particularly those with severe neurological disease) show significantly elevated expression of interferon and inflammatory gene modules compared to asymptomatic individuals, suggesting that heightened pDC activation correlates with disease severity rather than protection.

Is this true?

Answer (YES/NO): NO